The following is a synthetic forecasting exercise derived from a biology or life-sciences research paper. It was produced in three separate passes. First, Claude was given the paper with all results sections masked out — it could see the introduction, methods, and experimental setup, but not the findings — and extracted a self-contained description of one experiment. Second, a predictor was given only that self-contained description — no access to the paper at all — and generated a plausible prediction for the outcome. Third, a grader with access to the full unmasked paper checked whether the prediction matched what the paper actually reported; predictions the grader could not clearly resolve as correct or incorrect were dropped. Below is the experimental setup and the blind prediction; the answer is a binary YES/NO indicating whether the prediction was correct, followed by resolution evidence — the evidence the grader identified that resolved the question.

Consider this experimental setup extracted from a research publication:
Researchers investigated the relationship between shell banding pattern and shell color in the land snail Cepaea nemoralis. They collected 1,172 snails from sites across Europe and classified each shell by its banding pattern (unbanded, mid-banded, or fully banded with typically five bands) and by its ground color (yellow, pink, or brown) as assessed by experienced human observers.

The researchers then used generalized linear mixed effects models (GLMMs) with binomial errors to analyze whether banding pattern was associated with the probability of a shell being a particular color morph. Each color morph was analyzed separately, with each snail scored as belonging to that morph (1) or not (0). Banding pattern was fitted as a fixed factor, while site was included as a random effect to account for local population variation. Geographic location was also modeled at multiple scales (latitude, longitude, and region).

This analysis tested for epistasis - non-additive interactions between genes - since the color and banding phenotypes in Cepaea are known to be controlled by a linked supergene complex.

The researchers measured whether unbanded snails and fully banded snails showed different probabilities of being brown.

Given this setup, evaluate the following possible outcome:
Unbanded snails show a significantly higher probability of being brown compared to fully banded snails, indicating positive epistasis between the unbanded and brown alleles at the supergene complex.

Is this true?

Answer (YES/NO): YES